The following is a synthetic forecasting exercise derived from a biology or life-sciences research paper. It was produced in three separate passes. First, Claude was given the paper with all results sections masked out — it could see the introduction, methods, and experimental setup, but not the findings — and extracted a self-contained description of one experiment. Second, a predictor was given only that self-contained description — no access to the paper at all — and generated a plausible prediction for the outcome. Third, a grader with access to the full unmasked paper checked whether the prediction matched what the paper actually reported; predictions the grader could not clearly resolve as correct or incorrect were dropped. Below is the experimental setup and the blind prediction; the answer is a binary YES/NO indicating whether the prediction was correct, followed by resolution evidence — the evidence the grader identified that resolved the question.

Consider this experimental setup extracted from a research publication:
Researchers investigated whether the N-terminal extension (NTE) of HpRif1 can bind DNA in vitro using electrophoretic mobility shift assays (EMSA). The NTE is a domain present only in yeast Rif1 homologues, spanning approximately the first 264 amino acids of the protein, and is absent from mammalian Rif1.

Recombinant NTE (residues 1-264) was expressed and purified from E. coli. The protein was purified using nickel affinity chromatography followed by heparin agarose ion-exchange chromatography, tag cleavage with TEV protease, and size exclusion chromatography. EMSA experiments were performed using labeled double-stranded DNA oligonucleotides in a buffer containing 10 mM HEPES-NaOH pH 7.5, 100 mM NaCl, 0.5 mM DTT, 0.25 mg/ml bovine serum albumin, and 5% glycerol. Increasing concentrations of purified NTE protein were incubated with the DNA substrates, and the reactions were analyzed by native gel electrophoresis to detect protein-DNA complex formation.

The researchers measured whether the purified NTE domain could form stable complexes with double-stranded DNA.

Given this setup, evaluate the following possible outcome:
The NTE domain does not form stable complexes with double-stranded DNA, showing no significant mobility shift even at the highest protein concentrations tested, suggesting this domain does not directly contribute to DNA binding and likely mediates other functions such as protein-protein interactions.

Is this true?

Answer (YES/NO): NO